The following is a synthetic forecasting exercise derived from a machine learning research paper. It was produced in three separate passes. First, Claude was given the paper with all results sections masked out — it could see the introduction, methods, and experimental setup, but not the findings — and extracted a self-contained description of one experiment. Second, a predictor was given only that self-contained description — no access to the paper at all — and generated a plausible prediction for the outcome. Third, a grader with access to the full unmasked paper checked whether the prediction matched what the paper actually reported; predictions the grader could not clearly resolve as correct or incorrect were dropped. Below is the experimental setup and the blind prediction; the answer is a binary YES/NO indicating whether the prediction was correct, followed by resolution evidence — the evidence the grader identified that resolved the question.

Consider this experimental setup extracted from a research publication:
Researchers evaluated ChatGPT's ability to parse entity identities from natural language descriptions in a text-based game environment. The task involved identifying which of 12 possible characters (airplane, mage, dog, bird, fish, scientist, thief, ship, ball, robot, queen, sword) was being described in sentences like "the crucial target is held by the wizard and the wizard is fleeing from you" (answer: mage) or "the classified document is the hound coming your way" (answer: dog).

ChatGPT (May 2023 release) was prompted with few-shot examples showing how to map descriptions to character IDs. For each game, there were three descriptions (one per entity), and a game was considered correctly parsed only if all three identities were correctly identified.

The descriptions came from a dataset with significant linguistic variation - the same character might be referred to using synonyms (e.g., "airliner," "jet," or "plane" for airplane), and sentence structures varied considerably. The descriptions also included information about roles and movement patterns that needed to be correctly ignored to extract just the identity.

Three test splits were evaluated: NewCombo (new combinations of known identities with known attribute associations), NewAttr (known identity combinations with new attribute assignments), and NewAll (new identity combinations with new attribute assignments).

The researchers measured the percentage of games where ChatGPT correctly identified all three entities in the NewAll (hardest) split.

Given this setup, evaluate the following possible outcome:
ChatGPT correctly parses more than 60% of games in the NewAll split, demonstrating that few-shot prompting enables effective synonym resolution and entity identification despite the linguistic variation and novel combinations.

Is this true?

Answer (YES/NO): YES